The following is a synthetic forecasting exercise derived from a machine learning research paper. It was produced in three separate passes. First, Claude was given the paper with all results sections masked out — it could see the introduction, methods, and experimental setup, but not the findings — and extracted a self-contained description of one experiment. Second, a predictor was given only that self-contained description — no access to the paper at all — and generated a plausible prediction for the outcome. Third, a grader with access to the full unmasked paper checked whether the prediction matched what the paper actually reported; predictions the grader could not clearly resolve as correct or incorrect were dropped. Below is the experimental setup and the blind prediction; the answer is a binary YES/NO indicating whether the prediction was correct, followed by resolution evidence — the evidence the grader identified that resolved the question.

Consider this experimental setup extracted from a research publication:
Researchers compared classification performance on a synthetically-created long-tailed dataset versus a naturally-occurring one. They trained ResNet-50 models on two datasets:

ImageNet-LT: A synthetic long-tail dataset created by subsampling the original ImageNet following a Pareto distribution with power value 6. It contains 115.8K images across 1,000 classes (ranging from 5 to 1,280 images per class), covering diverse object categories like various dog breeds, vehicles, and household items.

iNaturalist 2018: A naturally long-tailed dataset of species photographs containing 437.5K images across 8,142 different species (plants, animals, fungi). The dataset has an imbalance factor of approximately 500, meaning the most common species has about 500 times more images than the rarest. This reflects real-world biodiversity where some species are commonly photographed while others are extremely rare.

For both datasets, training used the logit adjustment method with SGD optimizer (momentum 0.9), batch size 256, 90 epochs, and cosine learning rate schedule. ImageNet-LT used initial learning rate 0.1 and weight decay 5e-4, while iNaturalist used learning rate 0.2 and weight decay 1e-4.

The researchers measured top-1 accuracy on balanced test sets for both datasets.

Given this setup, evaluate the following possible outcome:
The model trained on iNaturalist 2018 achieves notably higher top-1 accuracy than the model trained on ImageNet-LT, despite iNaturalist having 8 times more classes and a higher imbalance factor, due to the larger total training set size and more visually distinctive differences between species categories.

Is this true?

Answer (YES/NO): YES